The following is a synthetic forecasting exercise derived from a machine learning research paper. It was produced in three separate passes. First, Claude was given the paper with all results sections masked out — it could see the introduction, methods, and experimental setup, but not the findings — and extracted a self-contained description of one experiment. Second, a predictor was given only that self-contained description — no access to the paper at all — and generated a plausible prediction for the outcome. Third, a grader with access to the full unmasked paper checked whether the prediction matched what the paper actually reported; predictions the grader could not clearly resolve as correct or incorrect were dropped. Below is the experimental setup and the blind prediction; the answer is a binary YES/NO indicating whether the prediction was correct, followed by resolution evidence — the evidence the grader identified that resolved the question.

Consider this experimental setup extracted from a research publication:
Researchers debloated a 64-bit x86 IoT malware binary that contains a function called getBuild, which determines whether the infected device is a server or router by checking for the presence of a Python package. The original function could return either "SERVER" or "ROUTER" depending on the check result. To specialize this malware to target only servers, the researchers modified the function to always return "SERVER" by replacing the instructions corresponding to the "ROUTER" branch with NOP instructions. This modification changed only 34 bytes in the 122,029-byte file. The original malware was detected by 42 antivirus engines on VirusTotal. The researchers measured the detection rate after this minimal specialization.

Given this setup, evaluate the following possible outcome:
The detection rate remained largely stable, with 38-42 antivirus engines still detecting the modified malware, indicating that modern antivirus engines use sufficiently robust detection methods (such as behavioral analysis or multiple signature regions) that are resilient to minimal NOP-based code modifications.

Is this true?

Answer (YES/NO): NO